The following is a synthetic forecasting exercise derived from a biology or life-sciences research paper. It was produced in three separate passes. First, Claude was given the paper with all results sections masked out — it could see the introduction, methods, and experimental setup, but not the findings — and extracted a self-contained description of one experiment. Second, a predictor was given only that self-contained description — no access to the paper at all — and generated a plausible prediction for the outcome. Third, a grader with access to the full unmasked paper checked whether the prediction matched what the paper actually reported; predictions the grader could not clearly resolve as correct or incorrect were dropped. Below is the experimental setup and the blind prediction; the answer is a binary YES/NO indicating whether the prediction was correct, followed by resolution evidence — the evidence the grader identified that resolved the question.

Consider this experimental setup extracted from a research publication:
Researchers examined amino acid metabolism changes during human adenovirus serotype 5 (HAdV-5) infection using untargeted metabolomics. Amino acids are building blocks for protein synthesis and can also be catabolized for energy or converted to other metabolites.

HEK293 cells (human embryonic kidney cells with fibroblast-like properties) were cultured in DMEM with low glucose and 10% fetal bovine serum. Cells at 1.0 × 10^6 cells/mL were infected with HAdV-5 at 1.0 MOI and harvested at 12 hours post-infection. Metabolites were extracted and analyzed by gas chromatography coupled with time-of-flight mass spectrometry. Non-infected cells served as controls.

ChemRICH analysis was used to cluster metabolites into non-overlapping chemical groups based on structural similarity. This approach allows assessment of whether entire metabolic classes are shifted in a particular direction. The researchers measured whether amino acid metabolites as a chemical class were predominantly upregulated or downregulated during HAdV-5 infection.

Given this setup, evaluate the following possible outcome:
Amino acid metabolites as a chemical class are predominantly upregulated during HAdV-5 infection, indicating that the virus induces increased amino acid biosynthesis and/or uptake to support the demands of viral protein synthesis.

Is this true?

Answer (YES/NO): NO